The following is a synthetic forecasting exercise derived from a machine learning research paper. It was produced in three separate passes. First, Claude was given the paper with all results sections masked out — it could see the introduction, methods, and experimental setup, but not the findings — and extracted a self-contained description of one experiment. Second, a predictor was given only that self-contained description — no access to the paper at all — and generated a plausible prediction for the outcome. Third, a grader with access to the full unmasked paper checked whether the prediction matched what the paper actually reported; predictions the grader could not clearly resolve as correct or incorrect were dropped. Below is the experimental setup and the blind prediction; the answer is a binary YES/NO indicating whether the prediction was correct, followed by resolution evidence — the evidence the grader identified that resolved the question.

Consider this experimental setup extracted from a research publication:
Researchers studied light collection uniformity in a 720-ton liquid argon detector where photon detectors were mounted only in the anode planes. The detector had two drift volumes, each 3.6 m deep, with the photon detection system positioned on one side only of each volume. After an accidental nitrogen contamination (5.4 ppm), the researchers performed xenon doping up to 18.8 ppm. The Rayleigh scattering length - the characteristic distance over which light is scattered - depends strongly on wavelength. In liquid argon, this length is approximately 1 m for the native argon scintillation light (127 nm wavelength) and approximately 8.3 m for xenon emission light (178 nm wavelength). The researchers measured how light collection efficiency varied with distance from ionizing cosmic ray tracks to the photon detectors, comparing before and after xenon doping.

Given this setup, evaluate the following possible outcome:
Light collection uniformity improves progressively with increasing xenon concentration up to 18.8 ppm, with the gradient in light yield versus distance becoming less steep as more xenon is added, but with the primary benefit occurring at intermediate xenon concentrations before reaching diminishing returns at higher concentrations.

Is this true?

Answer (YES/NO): NO